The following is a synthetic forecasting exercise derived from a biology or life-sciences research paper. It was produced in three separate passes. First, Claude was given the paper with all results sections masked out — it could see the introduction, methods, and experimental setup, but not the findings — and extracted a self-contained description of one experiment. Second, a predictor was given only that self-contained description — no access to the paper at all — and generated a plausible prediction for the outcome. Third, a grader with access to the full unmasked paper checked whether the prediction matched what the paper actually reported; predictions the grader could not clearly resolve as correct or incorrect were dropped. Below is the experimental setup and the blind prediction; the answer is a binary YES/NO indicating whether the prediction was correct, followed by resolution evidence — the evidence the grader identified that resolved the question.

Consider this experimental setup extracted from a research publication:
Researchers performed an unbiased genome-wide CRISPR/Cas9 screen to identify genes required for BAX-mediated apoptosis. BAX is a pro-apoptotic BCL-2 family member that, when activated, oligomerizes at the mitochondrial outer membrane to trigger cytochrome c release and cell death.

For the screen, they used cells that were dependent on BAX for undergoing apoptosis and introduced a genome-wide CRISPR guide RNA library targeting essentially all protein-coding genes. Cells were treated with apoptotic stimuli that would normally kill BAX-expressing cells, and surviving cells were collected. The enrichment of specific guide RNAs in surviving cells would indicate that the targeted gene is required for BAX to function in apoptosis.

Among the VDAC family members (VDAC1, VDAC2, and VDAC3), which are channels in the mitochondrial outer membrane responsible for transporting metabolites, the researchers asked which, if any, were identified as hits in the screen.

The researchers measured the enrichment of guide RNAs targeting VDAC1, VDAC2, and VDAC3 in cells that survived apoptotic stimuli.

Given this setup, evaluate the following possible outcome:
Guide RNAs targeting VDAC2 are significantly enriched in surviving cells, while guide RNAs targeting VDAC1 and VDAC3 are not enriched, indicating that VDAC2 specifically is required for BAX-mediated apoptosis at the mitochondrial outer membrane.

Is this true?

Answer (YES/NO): YES